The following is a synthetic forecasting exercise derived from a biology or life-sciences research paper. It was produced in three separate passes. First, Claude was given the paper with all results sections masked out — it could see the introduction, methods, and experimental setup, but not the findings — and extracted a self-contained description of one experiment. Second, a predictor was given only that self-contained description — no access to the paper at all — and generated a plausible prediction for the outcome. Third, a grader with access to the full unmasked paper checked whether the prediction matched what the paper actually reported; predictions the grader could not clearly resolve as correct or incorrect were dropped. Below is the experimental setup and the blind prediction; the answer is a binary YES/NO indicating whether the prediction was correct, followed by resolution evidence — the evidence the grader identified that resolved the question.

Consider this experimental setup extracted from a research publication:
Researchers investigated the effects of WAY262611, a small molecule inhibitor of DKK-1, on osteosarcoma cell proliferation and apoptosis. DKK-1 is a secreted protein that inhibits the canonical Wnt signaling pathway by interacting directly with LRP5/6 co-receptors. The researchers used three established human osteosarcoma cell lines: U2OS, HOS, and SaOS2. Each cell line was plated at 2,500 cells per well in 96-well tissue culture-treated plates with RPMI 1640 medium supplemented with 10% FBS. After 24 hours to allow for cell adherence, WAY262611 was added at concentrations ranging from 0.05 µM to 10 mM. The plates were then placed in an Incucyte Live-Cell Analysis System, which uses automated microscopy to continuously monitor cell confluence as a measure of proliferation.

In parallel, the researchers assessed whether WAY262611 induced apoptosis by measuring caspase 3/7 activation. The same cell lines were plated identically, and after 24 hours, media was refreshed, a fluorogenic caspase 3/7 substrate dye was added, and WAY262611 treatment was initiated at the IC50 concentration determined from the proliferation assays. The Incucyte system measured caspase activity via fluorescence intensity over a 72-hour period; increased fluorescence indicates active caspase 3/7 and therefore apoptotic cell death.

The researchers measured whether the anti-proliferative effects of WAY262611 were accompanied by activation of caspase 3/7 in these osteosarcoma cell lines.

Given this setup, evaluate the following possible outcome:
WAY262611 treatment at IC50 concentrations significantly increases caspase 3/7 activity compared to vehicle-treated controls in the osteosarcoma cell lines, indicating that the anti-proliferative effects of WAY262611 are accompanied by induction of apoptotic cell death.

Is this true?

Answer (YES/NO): NO